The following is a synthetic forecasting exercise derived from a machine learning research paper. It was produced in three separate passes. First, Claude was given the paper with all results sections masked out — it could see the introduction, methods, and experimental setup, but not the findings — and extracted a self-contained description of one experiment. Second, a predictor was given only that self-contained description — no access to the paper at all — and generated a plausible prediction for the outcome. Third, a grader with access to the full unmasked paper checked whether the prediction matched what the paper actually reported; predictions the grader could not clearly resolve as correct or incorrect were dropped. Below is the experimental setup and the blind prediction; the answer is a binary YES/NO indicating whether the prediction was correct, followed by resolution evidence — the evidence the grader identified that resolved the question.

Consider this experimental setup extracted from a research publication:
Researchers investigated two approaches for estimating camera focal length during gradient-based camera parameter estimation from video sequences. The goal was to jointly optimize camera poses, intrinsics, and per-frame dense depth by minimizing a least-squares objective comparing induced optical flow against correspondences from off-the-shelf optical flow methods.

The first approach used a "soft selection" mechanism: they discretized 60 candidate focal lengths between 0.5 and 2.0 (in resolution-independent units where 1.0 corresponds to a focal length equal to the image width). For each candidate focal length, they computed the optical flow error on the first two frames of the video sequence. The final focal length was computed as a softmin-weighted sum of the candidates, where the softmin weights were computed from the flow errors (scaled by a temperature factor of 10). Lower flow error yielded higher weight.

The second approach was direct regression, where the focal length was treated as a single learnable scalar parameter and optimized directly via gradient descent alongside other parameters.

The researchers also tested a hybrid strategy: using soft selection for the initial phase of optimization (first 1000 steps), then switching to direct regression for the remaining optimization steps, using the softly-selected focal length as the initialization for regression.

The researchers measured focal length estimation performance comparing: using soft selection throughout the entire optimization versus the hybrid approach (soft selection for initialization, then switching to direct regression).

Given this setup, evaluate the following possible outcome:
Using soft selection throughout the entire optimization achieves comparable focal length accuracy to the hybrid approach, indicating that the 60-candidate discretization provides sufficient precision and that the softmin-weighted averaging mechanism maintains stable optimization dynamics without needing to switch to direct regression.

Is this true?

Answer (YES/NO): NO